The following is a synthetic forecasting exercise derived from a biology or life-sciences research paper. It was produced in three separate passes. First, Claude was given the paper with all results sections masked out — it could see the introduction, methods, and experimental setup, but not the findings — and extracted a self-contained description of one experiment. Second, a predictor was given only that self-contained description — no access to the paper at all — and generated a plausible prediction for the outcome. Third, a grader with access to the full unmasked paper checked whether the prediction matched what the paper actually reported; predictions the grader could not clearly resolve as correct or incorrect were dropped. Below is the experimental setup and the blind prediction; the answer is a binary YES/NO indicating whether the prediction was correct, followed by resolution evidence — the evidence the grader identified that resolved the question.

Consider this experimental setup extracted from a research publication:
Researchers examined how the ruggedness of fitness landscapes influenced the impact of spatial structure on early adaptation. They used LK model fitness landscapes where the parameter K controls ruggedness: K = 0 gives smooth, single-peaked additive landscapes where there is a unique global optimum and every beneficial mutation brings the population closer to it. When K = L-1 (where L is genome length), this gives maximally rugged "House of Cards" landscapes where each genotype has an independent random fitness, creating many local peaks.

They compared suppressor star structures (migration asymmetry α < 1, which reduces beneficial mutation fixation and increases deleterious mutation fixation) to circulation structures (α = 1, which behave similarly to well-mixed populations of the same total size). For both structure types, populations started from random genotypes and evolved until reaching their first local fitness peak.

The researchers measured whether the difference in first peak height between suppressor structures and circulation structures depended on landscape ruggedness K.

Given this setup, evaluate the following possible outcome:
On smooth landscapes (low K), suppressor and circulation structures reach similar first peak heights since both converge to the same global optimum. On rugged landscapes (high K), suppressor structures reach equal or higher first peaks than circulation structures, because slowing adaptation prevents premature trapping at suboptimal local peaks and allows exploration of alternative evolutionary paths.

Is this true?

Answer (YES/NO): NO